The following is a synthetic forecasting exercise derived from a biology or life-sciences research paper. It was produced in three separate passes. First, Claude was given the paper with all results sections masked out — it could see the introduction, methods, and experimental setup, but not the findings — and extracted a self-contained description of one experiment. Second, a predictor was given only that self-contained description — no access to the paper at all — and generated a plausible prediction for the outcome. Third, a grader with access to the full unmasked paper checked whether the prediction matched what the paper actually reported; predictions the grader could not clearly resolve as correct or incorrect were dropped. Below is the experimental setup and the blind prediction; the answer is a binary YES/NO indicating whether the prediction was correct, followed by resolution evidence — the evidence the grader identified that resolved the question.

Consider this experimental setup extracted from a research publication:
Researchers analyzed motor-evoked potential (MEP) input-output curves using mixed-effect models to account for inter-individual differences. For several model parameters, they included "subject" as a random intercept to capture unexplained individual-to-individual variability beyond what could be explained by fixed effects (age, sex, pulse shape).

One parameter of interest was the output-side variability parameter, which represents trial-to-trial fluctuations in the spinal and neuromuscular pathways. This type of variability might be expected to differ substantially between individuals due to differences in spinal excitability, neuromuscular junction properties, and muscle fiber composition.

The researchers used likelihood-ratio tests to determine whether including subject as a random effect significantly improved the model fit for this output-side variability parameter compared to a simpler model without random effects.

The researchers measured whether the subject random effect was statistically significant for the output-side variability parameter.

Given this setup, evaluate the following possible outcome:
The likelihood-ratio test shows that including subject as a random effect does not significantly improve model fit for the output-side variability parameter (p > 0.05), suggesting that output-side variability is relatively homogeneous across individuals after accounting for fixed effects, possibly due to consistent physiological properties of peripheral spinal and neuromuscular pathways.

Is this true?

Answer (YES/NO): NO